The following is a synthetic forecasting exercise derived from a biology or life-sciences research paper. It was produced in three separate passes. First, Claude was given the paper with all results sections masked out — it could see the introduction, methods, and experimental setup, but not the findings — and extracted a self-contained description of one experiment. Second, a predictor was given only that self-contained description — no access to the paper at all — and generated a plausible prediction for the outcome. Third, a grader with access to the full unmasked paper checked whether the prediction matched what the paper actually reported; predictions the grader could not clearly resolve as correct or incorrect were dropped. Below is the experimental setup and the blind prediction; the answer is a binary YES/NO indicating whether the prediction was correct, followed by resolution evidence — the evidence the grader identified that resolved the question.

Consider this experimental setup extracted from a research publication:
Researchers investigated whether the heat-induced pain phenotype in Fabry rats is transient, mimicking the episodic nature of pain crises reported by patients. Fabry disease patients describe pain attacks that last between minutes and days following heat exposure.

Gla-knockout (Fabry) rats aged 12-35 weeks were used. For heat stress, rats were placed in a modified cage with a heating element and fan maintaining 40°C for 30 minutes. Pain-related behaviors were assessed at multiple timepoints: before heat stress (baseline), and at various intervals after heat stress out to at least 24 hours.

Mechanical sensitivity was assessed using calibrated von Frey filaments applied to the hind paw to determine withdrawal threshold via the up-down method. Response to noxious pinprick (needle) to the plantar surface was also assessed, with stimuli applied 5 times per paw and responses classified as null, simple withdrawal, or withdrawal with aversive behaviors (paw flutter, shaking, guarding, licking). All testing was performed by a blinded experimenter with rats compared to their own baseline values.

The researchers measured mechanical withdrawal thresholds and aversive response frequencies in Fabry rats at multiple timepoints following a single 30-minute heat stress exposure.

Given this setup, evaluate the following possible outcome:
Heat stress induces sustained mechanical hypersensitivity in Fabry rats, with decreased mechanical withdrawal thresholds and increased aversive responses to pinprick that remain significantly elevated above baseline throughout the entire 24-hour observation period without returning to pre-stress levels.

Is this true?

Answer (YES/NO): NO